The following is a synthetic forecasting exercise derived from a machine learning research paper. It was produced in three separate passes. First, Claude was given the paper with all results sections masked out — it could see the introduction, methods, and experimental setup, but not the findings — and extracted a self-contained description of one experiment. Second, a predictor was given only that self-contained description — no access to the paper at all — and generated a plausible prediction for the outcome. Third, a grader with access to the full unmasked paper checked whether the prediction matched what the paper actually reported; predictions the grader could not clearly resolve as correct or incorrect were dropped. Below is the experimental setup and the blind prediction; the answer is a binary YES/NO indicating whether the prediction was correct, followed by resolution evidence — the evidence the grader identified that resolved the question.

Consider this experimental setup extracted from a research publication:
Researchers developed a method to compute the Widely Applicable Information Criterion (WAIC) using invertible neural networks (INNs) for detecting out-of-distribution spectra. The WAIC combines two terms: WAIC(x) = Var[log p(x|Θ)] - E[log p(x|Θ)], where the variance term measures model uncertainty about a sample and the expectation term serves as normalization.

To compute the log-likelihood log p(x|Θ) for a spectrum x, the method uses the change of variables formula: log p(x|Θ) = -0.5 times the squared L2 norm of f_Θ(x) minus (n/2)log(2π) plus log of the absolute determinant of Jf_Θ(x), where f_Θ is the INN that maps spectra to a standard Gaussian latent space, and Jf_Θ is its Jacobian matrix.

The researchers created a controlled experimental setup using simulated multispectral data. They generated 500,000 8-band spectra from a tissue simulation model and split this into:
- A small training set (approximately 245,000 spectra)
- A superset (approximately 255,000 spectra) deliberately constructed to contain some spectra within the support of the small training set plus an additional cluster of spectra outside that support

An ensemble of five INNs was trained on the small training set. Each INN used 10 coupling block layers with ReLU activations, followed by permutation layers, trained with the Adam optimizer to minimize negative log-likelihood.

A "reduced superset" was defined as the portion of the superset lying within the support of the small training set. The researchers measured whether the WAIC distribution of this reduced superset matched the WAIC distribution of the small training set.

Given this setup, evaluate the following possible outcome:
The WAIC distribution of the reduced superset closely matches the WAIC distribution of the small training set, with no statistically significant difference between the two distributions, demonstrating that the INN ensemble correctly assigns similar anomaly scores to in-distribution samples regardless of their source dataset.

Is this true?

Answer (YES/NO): YES